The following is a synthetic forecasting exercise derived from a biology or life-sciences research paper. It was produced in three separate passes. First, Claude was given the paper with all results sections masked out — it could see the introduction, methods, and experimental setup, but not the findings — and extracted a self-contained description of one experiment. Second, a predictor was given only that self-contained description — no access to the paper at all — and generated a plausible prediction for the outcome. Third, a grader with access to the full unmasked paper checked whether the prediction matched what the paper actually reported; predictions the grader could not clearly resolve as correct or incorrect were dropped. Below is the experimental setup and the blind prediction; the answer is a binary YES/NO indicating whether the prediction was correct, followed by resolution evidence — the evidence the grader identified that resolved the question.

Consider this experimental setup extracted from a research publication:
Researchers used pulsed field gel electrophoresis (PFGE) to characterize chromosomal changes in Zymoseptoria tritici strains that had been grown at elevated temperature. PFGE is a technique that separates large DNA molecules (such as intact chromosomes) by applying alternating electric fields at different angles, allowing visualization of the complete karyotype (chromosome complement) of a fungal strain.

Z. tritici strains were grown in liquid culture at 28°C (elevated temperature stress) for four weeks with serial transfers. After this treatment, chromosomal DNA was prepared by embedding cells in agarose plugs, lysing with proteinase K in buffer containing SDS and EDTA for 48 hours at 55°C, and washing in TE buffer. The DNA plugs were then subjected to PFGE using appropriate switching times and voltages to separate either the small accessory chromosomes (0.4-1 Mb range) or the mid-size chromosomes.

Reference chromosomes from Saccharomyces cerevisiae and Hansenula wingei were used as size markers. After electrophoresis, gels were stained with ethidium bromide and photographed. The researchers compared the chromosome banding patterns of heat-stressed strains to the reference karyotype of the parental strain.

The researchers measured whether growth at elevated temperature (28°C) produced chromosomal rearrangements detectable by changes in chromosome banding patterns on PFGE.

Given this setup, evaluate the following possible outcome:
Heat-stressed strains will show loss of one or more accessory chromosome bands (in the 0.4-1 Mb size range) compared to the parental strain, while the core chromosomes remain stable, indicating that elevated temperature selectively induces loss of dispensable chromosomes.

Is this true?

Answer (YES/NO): NO